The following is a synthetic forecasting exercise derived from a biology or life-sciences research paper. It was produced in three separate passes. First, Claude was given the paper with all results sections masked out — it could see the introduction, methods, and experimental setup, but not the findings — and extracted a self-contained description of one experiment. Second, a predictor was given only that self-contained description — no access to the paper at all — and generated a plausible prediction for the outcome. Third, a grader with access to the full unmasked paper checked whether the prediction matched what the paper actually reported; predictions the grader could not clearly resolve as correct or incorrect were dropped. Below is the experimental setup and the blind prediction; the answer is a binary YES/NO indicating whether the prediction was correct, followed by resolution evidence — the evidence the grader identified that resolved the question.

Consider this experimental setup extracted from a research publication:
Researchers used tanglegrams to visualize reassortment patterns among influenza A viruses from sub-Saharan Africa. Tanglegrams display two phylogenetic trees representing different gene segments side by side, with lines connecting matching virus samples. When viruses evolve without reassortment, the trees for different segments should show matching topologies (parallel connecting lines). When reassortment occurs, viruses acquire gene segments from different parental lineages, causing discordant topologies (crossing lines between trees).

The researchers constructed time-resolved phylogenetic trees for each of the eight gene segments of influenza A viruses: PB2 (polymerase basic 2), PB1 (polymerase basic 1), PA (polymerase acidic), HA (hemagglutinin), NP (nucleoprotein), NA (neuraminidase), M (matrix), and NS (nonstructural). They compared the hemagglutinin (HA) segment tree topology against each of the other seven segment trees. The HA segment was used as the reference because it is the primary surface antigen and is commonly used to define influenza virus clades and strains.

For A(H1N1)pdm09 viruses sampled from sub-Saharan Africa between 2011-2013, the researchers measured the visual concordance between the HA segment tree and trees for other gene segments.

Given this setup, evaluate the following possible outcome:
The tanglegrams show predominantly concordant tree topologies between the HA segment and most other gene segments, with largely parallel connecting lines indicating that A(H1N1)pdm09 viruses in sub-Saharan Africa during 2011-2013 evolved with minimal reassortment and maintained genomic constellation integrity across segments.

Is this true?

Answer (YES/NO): NO